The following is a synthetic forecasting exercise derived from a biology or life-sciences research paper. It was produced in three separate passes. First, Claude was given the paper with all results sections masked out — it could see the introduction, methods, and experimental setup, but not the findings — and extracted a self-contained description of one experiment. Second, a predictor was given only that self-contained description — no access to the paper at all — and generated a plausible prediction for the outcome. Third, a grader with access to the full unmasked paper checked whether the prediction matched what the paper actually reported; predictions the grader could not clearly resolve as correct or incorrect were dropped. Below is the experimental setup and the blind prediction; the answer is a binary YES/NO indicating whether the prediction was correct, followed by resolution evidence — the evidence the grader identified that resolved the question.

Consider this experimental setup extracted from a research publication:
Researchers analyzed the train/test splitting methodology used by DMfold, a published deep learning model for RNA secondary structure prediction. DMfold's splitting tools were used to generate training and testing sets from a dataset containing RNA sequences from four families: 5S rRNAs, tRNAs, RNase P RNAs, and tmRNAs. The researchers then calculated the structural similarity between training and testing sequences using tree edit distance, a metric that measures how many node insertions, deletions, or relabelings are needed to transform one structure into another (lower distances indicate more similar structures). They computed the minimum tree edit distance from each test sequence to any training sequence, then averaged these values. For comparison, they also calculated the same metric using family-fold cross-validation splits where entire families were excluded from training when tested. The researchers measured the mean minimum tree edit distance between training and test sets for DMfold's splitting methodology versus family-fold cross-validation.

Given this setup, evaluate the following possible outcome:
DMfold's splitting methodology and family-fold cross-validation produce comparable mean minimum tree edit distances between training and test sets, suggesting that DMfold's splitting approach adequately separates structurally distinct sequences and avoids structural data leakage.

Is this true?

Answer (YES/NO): NO